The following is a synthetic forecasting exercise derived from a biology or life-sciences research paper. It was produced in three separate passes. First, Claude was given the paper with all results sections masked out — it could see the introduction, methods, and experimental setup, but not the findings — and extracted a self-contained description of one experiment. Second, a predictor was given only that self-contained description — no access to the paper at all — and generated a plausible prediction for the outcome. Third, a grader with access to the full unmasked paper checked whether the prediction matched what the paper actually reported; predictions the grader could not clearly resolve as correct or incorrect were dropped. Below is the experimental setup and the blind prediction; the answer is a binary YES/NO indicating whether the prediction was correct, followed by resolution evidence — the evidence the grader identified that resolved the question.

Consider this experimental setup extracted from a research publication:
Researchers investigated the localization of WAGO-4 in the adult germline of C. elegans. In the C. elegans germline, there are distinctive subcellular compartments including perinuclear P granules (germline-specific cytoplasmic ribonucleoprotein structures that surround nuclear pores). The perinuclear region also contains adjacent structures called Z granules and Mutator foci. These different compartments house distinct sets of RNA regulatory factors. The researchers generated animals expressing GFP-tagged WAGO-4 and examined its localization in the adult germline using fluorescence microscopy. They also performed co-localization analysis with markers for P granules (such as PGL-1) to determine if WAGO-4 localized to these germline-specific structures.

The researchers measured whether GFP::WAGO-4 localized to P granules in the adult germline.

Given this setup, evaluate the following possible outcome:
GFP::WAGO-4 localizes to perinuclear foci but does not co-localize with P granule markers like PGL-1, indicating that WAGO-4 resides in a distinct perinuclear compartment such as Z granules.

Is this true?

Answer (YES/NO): NO